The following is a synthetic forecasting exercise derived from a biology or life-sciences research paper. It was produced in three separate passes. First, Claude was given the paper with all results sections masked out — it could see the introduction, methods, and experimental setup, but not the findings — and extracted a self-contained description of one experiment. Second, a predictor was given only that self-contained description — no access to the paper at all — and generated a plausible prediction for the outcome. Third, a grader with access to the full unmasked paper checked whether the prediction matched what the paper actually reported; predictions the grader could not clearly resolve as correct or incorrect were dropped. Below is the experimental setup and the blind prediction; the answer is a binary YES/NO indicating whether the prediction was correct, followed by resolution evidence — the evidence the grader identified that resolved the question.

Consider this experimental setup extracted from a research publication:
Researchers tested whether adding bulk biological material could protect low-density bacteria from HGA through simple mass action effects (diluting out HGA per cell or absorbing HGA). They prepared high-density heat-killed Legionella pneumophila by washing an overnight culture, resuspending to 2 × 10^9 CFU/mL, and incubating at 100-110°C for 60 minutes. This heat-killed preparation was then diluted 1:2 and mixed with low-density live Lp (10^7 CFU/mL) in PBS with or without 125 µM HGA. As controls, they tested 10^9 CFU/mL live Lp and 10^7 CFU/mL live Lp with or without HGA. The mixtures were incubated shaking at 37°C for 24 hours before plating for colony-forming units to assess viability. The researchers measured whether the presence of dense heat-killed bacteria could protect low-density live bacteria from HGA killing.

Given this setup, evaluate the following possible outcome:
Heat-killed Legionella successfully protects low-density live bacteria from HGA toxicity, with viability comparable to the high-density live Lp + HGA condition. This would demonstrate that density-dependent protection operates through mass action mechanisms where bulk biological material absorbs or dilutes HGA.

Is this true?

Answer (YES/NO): NO